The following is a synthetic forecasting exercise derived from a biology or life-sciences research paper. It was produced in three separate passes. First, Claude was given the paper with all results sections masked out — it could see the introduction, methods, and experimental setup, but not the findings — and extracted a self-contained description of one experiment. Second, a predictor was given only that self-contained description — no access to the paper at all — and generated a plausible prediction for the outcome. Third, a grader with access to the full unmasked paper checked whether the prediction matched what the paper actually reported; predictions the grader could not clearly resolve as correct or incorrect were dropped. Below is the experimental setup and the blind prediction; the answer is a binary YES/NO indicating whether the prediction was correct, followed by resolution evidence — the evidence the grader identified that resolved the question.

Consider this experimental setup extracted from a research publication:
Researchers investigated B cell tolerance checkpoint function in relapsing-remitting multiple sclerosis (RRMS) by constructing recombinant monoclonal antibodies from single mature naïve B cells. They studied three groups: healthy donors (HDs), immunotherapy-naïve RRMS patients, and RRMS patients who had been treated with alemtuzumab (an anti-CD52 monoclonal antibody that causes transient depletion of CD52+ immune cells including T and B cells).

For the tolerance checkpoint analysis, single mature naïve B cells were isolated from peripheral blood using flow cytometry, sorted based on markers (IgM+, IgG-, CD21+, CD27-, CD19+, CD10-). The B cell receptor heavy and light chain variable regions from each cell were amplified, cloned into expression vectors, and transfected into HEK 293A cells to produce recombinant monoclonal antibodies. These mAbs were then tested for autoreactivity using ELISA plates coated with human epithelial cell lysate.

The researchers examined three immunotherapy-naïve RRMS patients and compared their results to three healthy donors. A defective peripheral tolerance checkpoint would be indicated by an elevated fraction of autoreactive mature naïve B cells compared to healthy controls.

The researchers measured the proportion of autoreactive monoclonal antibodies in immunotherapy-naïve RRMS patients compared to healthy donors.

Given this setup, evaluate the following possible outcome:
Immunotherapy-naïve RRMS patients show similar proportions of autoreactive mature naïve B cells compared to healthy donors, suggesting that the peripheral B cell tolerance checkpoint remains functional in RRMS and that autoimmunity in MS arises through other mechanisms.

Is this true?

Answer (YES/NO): NO